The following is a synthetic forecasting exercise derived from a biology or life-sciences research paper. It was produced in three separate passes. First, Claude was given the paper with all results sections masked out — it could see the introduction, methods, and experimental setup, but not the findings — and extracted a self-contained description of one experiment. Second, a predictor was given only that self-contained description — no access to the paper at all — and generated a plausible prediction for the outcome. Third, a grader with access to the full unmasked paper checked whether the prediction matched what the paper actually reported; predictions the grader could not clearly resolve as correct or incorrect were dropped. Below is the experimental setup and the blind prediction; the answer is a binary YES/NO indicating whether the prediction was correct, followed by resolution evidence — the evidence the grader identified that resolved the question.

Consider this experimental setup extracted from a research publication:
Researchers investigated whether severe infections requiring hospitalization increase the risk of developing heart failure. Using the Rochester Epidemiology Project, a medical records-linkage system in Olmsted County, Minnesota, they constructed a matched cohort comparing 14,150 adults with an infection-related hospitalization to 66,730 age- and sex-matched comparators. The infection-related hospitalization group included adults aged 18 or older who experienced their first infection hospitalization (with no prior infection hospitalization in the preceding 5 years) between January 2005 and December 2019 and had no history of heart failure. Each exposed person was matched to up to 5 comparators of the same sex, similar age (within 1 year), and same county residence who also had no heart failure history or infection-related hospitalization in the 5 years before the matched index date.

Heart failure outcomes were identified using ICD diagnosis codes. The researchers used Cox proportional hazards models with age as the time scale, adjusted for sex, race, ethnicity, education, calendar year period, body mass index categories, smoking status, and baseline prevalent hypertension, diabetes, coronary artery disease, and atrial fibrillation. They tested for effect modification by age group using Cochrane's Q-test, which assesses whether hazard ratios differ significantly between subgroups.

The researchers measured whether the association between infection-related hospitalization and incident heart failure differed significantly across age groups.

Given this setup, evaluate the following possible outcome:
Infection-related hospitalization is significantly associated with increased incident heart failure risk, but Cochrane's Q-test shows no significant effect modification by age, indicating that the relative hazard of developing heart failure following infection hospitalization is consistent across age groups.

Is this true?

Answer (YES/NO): NO